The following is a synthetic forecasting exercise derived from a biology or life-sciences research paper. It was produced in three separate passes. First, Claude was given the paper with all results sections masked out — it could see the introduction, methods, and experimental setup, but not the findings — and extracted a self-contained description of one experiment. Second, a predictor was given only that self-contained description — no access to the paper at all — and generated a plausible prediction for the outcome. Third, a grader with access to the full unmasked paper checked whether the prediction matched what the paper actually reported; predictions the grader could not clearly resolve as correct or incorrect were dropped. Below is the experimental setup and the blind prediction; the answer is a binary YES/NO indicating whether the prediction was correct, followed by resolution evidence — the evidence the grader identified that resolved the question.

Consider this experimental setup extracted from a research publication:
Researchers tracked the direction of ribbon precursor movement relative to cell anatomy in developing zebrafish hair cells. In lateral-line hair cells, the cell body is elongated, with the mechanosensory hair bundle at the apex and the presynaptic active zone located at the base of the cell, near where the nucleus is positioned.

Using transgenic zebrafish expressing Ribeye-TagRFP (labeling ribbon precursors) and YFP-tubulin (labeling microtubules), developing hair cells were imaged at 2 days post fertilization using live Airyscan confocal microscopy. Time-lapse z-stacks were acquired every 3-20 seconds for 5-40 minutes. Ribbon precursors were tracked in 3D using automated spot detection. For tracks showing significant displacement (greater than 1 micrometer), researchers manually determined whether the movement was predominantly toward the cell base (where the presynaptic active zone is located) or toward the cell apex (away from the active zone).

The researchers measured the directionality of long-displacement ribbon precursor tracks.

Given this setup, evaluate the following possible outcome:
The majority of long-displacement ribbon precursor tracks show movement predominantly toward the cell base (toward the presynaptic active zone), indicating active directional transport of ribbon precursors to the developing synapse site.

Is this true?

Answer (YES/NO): YES